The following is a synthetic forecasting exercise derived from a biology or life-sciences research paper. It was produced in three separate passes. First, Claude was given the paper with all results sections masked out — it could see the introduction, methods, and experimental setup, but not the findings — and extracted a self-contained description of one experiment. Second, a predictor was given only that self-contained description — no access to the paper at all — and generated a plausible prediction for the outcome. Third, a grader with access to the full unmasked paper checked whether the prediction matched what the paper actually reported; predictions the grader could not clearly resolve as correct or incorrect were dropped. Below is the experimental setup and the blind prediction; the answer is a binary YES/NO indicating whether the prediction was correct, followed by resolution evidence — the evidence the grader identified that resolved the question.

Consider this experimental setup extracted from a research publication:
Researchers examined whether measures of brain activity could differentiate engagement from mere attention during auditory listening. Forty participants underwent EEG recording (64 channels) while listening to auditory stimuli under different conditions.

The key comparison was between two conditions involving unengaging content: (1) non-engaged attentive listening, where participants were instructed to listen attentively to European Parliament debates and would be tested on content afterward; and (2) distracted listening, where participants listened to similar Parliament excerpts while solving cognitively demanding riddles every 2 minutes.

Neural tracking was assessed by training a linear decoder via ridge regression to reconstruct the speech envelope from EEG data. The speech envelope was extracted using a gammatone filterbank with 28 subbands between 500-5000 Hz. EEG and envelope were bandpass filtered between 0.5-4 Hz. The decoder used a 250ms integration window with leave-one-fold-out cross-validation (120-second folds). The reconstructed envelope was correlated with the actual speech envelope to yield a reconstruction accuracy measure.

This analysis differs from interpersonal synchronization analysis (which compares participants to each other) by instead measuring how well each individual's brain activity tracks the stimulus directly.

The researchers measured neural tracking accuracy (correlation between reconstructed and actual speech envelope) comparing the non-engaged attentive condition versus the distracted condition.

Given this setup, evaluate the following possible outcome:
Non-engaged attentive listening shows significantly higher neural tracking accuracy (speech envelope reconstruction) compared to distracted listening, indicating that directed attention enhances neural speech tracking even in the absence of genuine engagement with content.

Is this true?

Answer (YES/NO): YES